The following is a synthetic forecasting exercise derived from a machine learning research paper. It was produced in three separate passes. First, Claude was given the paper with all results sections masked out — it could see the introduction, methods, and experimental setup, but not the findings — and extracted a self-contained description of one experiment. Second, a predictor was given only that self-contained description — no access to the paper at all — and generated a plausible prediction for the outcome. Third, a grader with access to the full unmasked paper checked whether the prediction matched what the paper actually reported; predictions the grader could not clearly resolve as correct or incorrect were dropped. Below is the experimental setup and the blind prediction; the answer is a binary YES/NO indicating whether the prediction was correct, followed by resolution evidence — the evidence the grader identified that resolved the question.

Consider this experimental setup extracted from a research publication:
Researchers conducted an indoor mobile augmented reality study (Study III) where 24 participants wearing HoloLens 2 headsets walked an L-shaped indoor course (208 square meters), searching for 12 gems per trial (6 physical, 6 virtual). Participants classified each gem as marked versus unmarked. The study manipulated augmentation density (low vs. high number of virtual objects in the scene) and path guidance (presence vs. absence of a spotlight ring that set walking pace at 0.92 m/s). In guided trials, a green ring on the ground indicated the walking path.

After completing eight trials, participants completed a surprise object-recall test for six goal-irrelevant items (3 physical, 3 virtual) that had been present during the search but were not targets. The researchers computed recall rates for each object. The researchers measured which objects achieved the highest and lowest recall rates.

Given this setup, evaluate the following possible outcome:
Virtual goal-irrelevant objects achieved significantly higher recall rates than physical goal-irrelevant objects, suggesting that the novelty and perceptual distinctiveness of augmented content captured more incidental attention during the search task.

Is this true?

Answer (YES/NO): NO